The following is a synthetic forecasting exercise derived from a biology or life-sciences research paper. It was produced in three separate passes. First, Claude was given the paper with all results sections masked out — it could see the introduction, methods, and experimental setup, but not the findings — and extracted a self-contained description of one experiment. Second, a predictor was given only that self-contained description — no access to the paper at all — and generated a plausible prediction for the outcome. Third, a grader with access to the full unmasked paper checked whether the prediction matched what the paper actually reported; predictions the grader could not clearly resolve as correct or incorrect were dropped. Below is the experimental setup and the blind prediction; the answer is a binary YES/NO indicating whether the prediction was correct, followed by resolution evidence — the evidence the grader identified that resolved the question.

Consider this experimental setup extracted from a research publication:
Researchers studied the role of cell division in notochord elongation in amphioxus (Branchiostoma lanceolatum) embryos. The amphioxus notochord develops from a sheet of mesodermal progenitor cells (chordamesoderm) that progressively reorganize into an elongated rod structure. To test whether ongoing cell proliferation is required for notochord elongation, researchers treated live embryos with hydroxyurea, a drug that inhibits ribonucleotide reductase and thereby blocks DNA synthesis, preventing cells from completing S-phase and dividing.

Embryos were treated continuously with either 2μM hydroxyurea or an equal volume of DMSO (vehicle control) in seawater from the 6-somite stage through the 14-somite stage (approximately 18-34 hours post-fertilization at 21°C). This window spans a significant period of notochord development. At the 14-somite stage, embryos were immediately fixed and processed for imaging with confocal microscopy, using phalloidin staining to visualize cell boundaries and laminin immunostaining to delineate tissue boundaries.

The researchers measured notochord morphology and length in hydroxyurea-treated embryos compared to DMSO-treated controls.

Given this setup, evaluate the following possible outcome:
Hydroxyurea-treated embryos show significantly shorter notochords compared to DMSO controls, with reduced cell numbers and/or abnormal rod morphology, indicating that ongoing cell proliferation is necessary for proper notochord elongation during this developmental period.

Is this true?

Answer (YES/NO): YES